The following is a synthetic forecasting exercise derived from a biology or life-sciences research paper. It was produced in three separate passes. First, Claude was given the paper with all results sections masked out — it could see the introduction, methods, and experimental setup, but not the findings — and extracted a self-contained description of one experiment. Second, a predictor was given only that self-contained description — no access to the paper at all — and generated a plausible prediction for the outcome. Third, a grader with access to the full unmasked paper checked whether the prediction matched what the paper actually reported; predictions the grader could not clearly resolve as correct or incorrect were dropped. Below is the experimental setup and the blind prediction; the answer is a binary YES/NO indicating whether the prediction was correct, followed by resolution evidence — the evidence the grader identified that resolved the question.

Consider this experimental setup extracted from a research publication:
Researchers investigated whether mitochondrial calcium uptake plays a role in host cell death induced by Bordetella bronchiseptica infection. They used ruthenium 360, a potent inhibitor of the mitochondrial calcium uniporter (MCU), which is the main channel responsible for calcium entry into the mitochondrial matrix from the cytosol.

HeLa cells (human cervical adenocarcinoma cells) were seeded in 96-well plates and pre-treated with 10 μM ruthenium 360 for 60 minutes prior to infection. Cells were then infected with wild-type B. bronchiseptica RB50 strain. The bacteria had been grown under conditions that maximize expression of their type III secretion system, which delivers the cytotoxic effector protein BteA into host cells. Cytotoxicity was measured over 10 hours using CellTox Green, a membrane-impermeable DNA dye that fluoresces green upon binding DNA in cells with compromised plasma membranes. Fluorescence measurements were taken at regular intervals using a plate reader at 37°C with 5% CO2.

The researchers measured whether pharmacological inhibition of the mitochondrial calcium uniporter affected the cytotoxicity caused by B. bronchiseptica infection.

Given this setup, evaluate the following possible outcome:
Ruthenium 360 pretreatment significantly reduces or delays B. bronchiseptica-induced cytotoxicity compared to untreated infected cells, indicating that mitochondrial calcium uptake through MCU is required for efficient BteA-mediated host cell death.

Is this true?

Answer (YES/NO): NO